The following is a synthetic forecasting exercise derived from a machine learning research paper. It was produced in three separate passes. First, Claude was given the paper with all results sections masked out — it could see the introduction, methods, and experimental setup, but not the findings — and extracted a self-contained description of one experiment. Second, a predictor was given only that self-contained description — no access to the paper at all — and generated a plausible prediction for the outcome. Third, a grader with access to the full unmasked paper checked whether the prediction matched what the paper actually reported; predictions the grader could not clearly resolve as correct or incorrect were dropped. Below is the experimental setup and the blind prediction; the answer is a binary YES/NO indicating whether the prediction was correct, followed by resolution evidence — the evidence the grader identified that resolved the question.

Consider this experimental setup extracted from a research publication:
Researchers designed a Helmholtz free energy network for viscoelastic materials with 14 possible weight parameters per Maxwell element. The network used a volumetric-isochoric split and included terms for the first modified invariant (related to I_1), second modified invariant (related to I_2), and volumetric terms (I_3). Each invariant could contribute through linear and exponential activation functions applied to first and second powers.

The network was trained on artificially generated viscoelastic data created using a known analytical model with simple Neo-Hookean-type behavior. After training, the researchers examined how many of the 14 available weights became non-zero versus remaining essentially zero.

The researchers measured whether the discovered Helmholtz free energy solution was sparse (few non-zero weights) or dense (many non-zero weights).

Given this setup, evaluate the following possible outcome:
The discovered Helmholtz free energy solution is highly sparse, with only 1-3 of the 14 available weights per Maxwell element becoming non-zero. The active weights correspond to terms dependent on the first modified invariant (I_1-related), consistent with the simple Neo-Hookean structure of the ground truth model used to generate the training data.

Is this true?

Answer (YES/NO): NO